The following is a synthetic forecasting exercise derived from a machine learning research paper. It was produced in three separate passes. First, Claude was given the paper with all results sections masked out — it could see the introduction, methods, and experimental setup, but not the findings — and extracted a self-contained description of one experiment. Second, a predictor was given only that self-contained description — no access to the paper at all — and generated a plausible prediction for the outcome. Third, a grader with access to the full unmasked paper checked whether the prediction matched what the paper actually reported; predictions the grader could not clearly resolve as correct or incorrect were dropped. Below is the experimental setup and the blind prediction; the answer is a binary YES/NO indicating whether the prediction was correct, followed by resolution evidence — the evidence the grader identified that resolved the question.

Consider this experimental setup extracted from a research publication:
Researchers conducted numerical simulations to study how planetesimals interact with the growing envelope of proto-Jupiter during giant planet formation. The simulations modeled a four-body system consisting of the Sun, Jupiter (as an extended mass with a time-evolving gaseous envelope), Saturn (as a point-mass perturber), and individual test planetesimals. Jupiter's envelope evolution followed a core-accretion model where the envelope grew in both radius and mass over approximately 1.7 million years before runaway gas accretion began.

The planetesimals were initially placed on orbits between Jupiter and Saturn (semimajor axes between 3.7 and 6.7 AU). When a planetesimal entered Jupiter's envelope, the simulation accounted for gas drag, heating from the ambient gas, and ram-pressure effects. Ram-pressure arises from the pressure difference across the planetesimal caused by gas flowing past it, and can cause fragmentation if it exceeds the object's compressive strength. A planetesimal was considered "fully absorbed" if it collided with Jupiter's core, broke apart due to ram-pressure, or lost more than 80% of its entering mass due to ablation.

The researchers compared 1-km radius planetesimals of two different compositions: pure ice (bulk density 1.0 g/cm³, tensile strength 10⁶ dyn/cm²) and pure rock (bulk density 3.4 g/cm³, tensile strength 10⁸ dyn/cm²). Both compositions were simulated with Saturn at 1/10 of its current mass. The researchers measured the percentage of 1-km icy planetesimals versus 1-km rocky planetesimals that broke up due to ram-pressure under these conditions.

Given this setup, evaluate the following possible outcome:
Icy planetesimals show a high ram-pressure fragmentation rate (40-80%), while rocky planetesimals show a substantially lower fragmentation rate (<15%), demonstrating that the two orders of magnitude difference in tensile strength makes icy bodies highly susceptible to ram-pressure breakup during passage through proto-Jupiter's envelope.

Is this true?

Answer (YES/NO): NO